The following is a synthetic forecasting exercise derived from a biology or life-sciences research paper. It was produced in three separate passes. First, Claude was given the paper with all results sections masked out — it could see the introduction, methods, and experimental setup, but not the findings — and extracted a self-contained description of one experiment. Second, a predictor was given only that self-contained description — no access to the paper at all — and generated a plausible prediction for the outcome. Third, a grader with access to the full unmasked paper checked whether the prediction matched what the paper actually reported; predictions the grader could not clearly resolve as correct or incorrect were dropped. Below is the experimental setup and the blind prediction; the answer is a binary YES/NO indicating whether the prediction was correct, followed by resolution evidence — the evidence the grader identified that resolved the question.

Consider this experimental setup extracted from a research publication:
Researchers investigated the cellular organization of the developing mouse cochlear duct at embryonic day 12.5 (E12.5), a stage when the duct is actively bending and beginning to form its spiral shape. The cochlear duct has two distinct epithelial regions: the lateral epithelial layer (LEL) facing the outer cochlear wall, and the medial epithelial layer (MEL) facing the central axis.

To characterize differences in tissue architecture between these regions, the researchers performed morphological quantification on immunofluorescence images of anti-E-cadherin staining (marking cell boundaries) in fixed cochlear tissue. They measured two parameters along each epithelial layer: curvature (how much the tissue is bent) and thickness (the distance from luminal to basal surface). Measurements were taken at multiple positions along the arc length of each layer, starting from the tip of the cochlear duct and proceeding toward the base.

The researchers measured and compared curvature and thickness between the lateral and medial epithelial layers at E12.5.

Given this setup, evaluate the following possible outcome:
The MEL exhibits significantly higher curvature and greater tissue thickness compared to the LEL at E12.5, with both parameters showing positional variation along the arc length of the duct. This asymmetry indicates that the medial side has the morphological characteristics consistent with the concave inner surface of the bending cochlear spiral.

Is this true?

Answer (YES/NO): YES